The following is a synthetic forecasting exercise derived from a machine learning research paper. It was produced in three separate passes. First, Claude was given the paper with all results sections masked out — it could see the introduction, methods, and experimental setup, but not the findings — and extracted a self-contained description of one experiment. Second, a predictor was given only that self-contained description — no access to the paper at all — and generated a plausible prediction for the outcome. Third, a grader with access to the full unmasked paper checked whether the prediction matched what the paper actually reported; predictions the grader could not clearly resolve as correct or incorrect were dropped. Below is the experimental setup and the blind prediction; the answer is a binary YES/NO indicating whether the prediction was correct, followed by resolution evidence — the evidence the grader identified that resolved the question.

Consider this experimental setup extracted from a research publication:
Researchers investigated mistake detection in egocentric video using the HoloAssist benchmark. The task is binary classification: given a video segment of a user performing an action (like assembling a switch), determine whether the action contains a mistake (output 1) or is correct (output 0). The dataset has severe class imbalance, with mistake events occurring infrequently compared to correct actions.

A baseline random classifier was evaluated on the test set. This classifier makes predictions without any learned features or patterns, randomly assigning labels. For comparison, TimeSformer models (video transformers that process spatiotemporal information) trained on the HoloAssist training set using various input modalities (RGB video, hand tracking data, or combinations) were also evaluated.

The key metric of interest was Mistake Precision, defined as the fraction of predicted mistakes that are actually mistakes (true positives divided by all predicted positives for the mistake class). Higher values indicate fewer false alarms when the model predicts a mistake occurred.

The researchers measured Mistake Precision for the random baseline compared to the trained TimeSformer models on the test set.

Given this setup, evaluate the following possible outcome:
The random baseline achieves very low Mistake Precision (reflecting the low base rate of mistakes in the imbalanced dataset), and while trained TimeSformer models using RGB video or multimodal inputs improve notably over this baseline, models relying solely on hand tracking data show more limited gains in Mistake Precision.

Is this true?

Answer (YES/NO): NO